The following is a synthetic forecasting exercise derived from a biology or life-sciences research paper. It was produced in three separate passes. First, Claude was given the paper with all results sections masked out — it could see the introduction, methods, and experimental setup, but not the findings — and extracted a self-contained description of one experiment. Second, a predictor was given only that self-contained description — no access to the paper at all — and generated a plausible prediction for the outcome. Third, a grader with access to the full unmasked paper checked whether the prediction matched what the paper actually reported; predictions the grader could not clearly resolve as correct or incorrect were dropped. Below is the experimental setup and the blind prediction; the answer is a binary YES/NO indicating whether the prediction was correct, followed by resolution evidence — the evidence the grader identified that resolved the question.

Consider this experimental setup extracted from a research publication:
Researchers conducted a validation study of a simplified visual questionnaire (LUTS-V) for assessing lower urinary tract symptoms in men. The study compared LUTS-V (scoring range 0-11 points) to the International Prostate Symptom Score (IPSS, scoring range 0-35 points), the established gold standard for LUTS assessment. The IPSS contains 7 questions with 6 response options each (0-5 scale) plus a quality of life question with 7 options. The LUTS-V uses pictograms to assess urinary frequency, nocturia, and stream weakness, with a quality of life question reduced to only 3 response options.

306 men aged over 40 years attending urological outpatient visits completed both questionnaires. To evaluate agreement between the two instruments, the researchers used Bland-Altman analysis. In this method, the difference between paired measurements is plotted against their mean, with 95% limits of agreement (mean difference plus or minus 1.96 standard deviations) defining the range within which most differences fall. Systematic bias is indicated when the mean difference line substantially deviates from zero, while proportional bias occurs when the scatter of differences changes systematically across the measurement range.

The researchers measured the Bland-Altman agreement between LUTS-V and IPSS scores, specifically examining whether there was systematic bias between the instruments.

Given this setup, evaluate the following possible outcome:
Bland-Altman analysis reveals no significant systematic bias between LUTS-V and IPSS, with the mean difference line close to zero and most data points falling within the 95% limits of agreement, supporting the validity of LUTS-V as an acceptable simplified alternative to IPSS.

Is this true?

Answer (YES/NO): YES